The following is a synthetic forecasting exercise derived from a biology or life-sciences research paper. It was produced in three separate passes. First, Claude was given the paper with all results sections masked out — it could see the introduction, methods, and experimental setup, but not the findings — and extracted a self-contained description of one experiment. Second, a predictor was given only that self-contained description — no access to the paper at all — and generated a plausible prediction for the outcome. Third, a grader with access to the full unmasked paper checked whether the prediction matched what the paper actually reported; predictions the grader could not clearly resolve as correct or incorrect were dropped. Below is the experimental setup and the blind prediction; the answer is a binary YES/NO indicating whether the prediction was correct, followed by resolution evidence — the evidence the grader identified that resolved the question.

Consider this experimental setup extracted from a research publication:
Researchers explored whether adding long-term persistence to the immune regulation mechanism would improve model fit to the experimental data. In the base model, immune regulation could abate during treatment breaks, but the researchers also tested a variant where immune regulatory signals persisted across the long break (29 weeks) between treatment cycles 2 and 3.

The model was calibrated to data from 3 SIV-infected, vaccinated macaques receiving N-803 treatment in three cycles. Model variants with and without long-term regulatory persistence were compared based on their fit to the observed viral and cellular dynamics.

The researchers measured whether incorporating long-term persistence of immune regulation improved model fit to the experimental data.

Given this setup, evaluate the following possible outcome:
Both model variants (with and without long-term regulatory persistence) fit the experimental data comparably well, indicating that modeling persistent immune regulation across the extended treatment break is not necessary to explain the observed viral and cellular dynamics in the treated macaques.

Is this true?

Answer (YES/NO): YES